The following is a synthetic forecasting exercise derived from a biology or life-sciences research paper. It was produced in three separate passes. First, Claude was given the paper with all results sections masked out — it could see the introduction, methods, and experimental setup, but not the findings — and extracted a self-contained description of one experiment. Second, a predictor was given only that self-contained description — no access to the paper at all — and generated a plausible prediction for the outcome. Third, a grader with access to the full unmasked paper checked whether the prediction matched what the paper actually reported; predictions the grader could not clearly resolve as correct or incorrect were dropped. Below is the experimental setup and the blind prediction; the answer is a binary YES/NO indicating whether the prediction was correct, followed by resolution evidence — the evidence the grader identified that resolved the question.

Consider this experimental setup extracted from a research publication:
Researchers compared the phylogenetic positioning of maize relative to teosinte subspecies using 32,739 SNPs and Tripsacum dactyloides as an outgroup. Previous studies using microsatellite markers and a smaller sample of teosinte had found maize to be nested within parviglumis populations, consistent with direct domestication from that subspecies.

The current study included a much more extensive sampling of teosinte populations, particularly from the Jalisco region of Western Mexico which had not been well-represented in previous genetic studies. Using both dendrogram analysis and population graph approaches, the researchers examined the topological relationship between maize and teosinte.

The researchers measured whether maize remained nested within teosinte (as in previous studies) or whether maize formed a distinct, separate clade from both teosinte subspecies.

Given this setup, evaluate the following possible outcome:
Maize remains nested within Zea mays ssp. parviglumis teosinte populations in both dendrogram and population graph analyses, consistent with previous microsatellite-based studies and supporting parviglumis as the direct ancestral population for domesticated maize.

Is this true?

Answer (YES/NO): NO